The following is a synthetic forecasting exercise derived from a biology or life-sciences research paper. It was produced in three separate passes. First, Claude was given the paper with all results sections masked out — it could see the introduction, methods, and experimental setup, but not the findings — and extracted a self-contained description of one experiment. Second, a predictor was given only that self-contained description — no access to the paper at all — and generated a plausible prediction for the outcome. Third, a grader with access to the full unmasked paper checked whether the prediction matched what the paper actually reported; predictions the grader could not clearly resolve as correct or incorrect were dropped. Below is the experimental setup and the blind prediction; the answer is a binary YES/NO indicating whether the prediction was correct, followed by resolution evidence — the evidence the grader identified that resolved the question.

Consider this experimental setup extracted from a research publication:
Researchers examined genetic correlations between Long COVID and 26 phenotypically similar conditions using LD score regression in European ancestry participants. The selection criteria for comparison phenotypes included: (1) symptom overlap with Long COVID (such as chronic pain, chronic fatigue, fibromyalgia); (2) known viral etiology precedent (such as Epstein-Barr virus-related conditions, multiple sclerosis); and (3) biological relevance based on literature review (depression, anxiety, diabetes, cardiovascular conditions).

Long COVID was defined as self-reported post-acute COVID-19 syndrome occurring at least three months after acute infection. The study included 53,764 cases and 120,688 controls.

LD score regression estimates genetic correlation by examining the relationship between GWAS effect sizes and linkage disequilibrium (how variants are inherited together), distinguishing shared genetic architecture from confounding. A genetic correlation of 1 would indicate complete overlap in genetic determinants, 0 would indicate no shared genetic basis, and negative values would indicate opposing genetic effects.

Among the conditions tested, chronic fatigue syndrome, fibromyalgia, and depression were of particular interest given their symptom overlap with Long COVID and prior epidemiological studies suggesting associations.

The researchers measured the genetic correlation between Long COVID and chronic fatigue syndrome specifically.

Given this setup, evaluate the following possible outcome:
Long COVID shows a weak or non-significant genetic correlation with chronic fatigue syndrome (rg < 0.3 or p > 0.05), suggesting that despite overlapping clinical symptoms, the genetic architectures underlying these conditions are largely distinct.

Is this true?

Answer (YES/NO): NO